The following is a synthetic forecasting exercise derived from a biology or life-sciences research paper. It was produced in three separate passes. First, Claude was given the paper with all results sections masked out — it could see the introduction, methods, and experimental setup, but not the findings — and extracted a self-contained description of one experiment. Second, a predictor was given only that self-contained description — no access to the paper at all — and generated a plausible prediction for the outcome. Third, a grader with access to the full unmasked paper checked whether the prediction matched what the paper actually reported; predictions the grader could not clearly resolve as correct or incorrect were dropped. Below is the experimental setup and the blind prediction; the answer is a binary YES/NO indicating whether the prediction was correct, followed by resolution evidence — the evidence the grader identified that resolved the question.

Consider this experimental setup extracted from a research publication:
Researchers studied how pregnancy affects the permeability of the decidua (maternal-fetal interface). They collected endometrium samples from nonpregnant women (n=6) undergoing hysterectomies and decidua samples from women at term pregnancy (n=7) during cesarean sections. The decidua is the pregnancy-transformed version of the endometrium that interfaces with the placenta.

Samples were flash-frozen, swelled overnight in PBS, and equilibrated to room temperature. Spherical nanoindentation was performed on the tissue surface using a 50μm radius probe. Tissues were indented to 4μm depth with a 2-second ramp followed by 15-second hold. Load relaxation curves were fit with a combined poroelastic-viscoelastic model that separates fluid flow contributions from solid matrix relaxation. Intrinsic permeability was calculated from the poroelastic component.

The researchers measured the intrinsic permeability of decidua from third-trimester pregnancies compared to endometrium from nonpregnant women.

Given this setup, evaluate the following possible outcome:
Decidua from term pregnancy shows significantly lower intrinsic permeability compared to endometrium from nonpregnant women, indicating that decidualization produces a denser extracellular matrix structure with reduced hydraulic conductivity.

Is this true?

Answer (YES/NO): NO